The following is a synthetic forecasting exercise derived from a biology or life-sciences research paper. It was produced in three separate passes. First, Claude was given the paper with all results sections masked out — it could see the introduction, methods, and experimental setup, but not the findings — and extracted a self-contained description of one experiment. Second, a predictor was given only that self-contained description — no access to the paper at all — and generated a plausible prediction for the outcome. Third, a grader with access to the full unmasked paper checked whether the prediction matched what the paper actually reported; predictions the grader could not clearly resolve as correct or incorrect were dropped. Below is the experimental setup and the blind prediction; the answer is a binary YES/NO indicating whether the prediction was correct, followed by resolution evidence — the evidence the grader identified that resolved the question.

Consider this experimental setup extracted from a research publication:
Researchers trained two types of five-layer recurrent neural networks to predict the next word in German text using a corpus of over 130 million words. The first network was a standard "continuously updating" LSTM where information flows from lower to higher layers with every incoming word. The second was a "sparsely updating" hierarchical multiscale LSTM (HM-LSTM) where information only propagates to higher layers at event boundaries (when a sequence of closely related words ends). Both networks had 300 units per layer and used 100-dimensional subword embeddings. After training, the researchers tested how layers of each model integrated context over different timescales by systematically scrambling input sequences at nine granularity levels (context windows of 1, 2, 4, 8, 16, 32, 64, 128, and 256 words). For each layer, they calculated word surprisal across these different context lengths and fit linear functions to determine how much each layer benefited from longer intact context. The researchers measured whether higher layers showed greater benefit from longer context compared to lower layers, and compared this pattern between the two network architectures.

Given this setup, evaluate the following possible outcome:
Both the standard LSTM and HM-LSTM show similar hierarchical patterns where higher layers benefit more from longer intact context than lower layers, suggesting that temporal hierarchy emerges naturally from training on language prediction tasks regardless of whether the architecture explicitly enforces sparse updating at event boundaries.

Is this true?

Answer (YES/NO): NO